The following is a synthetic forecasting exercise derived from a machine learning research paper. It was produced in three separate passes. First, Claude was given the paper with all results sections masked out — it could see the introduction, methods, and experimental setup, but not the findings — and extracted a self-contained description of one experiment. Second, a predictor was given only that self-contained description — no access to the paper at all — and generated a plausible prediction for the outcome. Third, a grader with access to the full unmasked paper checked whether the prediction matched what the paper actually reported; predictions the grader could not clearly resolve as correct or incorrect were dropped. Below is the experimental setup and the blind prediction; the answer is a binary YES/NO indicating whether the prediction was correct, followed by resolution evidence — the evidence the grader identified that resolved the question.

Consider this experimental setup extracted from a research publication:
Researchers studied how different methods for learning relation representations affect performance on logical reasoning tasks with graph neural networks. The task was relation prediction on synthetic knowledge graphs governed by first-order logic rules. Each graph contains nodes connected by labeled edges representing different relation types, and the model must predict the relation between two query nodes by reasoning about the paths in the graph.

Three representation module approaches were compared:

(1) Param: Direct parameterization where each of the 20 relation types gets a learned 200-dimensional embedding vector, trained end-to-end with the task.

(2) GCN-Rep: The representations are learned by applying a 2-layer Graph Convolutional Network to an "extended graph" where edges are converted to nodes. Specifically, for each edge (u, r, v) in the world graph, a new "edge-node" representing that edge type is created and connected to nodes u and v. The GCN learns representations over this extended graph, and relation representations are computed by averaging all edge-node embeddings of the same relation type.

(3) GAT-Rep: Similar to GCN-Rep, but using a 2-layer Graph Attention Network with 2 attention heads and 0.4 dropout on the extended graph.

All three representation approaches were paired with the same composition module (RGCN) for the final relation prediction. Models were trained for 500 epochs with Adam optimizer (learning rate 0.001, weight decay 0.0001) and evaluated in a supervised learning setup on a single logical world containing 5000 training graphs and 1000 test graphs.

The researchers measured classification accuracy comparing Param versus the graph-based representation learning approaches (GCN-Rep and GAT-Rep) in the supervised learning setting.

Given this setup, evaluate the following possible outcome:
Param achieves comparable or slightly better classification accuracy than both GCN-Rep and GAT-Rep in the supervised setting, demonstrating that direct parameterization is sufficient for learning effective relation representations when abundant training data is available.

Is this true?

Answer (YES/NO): NO